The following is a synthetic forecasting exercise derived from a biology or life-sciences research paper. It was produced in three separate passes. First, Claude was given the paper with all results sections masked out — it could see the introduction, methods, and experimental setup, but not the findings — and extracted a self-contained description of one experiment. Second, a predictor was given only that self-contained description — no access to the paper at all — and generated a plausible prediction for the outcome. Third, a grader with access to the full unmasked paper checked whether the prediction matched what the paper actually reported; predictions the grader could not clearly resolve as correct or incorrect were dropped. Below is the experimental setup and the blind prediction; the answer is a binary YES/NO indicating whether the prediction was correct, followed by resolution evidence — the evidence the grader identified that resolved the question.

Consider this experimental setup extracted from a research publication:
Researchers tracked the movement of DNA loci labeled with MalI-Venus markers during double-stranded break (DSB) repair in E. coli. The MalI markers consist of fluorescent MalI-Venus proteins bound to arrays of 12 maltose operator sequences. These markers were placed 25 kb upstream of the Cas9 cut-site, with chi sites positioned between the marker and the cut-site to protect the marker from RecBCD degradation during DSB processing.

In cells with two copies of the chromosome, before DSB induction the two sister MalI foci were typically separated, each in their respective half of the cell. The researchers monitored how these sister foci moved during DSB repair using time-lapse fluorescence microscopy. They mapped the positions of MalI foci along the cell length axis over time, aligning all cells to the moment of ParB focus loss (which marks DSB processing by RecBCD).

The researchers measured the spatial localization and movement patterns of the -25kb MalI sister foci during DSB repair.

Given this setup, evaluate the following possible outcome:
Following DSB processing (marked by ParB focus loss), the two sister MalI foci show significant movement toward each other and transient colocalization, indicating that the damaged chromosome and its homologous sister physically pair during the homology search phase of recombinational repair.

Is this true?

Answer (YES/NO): YES